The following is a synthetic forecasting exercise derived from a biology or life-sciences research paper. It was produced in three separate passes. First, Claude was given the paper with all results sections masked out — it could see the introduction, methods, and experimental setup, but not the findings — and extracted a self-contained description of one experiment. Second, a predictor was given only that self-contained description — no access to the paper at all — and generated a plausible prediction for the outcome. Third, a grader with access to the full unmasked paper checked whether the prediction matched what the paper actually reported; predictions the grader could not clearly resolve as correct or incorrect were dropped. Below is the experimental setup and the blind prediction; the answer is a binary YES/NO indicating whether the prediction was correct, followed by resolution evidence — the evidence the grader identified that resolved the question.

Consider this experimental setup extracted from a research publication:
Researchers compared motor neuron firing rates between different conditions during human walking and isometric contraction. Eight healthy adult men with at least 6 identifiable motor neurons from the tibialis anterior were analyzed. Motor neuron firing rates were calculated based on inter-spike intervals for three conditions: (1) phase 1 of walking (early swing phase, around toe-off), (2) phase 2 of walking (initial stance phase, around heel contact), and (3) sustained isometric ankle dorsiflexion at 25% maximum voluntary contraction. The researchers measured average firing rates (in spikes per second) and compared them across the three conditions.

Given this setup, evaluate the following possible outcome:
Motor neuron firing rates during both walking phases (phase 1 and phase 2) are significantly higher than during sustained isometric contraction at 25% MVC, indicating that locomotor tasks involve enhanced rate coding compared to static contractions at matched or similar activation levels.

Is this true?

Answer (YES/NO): NO